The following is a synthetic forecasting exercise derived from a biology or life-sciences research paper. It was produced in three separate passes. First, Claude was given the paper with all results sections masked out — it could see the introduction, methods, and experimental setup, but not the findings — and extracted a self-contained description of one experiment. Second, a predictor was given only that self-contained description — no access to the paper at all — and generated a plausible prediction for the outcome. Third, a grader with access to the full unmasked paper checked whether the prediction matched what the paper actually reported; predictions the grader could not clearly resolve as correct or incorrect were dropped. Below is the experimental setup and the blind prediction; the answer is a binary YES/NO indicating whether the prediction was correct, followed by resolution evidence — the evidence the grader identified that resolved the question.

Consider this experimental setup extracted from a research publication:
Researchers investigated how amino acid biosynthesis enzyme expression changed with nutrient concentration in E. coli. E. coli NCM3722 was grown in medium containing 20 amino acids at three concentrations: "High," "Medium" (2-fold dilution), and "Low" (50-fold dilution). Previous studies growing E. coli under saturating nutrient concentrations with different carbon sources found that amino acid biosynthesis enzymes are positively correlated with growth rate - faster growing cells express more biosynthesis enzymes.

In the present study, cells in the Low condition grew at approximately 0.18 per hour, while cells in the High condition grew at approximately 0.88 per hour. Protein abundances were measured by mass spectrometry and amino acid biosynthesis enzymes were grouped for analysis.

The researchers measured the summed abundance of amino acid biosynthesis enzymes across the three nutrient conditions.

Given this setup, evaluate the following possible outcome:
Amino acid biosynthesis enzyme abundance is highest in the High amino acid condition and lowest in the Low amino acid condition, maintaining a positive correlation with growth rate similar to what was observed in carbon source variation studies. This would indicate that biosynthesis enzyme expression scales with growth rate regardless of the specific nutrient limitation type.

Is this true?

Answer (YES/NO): NO